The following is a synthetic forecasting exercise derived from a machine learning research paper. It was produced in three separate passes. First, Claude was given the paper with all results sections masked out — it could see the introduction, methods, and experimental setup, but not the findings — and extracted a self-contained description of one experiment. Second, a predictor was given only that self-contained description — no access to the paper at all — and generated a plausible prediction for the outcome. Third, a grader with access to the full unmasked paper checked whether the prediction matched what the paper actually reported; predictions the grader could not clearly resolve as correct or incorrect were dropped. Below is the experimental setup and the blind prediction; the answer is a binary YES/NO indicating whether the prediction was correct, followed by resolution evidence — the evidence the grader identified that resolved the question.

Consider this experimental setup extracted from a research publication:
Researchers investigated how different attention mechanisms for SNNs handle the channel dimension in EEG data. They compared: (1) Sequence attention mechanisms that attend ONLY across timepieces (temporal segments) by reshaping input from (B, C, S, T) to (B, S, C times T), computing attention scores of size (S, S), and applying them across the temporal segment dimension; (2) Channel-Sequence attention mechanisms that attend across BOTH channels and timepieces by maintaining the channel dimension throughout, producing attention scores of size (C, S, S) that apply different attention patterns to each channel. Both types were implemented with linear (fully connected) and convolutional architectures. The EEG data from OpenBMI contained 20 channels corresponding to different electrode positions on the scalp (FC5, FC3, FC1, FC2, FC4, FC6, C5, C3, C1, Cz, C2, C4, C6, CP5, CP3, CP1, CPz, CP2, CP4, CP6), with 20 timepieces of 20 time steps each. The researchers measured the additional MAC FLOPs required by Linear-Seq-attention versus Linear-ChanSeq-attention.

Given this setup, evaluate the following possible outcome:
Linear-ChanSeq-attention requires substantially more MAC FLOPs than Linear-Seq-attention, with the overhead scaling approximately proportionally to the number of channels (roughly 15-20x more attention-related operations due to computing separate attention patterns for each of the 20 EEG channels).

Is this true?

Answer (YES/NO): NO